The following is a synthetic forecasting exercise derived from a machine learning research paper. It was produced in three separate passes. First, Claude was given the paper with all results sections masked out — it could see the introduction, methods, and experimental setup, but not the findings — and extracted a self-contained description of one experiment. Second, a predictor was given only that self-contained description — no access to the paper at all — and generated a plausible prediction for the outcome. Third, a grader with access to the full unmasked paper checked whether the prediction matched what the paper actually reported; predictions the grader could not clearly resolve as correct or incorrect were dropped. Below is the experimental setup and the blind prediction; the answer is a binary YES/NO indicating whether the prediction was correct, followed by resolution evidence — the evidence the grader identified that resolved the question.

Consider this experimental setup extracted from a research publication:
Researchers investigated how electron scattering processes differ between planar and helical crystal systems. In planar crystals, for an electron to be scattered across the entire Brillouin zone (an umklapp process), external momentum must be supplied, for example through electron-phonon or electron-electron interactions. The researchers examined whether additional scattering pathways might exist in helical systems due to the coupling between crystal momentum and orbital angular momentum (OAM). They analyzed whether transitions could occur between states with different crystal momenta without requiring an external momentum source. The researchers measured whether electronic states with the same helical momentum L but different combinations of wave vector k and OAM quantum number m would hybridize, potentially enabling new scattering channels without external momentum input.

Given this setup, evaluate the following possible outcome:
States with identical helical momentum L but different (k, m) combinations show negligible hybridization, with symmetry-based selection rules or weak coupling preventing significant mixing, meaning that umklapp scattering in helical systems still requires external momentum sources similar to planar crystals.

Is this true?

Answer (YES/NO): NO